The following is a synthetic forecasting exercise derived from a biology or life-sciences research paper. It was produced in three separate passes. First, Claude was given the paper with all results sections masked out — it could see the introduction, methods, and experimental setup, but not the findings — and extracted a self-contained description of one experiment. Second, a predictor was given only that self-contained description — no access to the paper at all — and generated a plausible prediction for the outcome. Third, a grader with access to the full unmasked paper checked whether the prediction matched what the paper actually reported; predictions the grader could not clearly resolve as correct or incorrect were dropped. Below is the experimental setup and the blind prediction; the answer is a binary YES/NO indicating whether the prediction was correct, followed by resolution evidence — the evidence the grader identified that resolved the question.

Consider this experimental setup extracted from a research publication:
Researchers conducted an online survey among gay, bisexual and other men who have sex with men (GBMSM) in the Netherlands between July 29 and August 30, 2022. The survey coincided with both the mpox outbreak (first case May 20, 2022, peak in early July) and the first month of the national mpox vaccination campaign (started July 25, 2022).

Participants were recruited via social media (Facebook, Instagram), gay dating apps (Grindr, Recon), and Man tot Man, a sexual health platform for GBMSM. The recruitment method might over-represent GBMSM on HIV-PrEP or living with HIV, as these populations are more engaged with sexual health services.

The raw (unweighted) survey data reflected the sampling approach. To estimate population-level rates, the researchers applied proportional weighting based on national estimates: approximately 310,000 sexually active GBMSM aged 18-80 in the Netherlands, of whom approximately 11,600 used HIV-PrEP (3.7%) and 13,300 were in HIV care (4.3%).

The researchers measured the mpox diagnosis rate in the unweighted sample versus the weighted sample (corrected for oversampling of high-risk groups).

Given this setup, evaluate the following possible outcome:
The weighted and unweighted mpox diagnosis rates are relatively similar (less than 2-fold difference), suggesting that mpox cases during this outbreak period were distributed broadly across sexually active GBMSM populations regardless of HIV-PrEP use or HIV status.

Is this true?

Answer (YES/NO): NO